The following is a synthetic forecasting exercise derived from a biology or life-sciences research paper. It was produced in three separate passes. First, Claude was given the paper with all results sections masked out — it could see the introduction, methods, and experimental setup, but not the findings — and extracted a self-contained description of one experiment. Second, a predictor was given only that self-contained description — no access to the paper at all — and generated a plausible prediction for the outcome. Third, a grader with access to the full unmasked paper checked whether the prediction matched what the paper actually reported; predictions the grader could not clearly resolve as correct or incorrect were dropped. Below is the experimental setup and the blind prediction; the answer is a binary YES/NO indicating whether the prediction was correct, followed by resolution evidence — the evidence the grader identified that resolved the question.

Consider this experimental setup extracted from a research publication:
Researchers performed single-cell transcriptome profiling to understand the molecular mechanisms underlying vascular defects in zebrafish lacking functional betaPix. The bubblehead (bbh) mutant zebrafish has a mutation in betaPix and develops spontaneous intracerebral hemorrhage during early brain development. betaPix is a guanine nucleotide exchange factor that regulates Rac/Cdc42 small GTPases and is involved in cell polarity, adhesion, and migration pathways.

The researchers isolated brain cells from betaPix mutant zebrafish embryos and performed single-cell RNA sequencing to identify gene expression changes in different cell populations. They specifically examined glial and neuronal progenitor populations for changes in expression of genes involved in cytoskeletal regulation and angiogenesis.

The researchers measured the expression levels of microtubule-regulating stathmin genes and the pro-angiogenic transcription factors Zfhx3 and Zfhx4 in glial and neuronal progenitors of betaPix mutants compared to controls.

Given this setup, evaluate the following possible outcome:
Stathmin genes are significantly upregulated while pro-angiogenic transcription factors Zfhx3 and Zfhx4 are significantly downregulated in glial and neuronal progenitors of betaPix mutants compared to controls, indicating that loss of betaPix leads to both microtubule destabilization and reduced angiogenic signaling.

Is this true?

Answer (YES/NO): NO